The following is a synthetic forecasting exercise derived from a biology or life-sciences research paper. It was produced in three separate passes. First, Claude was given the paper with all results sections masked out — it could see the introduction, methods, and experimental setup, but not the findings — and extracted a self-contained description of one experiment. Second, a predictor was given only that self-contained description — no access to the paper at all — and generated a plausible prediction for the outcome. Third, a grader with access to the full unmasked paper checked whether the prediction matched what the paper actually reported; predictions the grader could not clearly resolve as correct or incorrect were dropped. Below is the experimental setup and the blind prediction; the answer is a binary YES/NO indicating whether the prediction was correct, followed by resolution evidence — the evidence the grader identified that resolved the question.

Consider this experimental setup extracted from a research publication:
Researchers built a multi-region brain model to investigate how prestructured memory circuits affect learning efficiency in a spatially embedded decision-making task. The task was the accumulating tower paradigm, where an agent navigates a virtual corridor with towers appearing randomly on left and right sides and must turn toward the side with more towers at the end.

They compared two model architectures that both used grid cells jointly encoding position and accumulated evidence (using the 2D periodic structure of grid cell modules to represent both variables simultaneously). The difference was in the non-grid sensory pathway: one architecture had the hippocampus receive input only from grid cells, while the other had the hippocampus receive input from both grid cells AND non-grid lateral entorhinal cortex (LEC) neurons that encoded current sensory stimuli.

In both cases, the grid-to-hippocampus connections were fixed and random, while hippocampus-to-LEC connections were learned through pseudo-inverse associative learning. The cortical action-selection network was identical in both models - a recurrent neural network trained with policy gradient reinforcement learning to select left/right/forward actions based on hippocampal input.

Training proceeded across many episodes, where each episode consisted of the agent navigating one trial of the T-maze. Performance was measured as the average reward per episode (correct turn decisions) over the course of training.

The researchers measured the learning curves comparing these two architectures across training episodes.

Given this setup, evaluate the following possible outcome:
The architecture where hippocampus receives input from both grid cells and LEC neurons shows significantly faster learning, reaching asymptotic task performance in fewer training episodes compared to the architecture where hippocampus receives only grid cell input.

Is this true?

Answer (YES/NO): NO